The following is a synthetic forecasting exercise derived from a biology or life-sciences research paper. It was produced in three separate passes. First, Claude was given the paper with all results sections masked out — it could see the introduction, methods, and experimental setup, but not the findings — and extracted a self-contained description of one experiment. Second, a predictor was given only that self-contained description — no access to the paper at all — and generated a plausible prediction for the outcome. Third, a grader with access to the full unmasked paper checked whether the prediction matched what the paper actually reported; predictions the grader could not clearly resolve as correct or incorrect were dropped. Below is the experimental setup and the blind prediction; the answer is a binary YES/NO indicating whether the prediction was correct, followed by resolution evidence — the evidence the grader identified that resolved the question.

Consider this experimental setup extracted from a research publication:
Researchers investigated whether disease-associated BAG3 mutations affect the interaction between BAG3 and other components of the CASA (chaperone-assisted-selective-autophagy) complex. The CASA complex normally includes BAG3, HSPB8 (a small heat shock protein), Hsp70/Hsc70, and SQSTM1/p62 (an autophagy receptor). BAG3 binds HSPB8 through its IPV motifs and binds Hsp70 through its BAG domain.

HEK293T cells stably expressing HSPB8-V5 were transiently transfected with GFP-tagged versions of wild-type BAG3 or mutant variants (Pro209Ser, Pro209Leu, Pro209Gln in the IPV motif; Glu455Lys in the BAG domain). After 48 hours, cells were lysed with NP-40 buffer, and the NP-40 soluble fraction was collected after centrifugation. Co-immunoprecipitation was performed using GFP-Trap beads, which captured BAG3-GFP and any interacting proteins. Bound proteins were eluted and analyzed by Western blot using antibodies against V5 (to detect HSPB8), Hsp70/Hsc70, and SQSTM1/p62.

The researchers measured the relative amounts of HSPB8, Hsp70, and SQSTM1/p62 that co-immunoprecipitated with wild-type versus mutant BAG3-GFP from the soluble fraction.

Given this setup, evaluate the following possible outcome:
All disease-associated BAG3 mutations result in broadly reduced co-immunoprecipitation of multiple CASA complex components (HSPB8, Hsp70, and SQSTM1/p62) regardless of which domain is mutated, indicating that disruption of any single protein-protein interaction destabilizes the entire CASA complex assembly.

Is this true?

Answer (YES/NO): NO